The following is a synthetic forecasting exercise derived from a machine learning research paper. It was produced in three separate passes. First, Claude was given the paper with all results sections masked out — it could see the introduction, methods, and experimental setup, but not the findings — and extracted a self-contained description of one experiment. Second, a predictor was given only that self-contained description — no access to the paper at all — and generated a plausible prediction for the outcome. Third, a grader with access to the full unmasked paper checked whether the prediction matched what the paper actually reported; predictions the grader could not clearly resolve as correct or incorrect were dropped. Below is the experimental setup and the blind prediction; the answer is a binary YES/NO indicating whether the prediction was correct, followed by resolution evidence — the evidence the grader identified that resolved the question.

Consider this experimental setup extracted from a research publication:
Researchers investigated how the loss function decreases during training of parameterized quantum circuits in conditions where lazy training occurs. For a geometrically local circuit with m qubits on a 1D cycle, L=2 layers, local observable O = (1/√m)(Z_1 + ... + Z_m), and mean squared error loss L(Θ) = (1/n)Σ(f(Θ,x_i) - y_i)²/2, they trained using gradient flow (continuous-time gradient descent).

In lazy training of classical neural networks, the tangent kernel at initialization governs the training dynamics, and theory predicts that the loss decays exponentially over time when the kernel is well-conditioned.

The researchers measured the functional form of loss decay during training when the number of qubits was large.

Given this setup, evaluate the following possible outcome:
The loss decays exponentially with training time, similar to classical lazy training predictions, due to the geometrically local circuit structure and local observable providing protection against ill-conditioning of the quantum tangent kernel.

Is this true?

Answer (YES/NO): YES